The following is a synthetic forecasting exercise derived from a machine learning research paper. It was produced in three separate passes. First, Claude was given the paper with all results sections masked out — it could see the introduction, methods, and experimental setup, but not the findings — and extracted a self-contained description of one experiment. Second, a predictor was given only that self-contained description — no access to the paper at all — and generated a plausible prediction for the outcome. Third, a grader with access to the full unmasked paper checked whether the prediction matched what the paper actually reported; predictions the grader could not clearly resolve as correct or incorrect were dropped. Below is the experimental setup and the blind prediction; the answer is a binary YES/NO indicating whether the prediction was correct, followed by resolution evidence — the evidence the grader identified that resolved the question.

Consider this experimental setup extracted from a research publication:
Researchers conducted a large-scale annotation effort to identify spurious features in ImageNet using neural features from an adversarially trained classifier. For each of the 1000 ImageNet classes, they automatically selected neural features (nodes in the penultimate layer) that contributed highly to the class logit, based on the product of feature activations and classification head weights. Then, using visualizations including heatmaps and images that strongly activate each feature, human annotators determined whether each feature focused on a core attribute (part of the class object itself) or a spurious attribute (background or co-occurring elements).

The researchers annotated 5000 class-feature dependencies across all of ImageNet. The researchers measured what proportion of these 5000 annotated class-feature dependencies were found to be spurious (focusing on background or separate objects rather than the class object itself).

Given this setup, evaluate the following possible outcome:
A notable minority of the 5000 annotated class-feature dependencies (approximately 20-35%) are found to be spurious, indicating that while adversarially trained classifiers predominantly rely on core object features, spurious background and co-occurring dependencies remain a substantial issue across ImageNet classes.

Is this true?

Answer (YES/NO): NO